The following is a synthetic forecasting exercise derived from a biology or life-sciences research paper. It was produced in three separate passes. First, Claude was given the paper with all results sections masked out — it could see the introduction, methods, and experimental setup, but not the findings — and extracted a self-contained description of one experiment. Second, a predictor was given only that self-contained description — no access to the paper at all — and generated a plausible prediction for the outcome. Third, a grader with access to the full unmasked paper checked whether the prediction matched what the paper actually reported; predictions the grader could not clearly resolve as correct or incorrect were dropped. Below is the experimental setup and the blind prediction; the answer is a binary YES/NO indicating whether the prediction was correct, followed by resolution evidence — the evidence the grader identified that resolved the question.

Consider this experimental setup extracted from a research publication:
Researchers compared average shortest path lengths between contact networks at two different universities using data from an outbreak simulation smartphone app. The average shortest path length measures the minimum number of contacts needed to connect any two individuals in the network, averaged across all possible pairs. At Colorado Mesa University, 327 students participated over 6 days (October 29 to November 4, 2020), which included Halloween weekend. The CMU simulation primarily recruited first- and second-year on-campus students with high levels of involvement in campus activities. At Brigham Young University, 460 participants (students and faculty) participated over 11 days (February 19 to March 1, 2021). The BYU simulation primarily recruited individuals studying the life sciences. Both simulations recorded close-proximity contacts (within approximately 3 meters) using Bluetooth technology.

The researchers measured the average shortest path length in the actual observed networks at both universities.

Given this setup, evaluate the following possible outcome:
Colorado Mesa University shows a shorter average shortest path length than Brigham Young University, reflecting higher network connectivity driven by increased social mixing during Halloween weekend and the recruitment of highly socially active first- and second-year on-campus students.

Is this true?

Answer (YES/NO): YES